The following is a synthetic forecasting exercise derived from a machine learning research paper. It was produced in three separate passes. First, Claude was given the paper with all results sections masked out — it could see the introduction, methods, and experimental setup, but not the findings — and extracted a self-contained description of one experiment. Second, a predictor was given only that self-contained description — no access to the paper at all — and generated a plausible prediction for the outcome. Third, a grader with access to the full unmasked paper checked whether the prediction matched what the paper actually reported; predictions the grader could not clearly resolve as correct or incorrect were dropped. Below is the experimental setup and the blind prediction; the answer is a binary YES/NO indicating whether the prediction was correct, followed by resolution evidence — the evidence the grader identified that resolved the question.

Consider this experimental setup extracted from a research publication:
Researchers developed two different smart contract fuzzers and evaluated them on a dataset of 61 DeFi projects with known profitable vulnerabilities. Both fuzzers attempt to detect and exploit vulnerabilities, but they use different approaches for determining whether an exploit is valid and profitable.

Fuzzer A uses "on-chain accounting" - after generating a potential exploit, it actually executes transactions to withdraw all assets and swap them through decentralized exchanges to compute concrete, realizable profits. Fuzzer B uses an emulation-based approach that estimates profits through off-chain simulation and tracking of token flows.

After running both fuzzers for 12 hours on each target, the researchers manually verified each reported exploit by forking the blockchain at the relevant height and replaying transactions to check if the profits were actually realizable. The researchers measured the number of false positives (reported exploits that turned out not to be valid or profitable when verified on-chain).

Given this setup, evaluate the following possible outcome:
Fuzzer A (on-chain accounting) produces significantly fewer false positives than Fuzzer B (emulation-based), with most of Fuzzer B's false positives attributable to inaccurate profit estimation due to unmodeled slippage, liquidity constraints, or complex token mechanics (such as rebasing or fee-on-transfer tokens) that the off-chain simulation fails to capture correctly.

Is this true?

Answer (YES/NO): NO